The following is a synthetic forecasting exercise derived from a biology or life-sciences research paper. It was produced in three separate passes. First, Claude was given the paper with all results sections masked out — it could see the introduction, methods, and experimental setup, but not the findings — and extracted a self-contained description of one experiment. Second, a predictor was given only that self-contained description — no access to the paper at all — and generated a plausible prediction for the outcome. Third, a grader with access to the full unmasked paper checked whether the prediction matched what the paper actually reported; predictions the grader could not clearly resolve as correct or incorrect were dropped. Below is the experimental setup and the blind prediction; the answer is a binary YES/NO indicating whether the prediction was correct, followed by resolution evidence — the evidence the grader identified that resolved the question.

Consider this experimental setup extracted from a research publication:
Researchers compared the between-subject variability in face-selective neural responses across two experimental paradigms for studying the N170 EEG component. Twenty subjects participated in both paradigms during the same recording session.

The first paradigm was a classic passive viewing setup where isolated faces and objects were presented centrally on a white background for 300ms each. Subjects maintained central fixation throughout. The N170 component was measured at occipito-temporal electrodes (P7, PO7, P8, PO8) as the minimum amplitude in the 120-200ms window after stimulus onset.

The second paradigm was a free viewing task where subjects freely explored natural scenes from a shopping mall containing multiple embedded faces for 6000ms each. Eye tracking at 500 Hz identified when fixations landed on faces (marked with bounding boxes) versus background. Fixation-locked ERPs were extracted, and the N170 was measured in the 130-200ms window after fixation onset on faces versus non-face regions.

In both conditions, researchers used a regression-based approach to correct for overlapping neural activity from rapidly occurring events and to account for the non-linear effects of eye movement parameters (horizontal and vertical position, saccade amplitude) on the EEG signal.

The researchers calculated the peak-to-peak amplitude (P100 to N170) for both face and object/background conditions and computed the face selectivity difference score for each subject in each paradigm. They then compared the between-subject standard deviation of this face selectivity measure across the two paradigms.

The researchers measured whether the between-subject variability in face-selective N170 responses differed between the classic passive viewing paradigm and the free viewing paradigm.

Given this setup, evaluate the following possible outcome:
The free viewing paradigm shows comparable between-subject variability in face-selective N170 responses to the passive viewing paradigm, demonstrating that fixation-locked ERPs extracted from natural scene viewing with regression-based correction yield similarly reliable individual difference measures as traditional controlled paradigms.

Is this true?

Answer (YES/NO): NO